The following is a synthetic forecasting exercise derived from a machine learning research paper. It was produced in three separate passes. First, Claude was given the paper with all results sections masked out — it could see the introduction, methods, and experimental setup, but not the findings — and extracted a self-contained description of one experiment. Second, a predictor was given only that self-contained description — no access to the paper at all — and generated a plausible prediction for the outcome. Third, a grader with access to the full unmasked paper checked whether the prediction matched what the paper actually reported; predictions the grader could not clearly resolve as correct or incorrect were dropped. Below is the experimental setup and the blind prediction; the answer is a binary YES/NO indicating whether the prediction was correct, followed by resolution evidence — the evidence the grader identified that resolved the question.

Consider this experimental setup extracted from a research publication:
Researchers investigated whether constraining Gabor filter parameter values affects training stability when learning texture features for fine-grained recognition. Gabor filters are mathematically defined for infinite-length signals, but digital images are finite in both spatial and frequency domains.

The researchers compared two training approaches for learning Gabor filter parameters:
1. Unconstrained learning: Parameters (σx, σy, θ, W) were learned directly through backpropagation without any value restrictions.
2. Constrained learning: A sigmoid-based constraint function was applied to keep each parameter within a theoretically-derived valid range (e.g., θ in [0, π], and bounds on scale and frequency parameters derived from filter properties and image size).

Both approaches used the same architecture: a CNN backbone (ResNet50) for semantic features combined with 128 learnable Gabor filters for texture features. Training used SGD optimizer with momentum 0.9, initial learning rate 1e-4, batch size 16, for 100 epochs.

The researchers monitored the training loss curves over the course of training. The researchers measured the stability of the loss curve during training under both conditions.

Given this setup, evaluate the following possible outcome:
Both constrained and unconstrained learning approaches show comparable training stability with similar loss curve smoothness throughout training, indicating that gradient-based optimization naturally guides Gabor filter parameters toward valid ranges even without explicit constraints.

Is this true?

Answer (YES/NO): NO